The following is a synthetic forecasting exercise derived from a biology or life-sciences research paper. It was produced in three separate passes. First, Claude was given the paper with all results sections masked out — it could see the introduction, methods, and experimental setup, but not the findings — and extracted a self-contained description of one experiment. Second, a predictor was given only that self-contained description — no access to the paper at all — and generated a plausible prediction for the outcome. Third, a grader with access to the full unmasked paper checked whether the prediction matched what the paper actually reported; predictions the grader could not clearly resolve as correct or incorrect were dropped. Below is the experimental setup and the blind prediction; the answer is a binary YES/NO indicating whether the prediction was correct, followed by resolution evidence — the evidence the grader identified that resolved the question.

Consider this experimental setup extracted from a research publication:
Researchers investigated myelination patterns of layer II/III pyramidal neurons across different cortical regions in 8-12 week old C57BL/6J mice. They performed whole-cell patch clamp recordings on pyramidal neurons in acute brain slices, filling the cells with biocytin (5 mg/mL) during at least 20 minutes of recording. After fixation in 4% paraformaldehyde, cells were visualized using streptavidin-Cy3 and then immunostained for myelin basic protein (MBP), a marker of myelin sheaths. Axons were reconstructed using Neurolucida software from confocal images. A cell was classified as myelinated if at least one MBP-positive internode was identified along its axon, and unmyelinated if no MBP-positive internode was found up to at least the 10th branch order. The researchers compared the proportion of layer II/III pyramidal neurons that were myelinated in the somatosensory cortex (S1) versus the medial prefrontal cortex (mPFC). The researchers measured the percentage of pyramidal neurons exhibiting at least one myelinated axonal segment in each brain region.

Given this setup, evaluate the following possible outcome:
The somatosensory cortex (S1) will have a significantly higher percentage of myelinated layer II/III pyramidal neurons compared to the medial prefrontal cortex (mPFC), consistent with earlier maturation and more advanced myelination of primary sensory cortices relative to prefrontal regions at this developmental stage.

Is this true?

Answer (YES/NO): YES